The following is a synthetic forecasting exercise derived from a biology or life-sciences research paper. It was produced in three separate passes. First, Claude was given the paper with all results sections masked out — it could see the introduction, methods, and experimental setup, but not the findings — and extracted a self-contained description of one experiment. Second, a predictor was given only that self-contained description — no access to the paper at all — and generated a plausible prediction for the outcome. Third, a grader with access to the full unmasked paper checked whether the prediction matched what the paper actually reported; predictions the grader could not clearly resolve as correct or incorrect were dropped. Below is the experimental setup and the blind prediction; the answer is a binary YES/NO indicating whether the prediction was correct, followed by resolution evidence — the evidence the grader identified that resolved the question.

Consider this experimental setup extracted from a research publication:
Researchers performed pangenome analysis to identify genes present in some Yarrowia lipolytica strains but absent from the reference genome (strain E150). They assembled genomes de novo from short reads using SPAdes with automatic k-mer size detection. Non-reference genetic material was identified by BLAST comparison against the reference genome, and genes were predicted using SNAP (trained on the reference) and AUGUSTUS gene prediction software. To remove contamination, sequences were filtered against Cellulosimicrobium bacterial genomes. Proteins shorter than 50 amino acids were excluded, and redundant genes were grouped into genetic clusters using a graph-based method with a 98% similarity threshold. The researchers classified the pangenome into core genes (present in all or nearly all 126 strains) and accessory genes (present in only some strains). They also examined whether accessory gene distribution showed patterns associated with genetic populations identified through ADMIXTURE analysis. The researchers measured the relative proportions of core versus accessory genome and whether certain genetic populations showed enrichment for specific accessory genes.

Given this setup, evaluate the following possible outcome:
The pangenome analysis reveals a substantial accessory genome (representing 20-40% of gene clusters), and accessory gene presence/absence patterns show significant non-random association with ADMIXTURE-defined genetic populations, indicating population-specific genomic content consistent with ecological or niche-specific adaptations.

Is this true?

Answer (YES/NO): NO